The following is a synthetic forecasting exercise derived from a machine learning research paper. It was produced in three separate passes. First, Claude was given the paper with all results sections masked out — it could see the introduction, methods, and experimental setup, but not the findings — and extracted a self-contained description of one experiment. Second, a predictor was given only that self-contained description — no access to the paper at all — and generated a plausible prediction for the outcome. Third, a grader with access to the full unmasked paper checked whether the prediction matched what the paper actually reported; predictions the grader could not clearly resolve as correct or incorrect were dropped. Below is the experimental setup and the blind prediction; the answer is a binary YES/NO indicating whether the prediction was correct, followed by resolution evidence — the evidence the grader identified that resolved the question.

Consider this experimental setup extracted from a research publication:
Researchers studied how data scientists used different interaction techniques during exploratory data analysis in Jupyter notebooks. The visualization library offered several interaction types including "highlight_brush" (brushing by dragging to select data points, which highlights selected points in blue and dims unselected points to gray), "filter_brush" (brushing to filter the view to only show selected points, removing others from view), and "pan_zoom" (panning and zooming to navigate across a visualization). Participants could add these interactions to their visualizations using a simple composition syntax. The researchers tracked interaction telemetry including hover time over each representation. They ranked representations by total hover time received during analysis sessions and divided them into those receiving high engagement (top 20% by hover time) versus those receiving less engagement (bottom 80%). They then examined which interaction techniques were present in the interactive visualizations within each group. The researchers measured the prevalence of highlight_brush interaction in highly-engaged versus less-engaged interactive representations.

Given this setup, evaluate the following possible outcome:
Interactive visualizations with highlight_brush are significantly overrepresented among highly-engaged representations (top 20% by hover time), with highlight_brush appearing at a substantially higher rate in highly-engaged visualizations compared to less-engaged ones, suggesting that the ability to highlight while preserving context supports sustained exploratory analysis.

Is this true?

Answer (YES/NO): YES